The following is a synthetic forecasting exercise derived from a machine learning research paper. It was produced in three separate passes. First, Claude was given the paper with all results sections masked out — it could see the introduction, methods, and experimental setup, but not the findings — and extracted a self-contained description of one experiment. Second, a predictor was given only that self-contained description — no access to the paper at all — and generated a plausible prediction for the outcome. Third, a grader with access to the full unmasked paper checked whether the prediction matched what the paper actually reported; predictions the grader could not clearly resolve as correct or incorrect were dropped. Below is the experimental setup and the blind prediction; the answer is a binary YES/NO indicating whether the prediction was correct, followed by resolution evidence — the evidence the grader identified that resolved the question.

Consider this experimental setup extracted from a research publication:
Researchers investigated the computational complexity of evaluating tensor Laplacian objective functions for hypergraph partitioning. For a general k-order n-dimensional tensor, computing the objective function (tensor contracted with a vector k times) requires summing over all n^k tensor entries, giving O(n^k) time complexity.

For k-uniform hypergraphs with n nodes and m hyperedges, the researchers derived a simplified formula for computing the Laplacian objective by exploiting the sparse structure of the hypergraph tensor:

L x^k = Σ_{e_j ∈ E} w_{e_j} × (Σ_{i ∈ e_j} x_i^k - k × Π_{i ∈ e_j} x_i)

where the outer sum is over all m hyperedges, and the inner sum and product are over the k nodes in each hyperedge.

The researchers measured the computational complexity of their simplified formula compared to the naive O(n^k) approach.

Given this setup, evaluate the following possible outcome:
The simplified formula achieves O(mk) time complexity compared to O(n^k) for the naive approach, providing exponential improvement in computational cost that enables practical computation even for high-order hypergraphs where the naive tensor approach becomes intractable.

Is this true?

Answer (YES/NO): NO